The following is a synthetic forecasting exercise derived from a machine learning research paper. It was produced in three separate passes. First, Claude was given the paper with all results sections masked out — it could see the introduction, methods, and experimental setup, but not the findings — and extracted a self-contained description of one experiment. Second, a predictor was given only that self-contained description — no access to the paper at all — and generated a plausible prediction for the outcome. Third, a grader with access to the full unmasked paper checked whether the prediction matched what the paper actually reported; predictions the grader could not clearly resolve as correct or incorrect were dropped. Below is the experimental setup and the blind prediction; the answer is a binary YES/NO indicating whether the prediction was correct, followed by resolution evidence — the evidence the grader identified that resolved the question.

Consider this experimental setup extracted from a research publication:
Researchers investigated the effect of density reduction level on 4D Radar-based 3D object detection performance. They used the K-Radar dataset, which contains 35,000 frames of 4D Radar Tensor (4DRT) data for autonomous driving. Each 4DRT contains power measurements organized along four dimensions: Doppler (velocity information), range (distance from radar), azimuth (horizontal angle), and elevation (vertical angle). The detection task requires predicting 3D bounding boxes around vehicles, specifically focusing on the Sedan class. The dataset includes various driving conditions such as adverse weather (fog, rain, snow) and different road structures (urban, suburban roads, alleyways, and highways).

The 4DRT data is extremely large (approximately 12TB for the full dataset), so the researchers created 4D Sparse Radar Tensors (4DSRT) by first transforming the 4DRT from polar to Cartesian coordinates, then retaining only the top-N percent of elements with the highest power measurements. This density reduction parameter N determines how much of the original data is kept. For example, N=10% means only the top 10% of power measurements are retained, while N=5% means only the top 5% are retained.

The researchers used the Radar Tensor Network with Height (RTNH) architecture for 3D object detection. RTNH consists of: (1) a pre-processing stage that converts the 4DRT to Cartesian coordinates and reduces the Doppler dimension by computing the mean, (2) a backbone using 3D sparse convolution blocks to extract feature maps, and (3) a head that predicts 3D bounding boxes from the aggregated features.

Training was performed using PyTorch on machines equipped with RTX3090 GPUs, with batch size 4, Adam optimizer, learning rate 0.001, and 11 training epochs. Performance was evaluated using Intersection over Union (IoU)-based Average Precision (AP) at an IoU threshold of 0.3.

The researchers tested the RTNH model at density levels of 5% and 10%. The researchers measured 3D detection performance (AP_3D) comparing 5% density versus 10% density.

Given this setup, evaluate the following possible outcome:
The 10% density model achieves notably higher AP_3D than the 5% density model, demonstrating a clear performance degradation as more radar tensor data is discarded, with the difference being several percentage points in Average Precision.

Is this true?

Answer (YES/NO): NO